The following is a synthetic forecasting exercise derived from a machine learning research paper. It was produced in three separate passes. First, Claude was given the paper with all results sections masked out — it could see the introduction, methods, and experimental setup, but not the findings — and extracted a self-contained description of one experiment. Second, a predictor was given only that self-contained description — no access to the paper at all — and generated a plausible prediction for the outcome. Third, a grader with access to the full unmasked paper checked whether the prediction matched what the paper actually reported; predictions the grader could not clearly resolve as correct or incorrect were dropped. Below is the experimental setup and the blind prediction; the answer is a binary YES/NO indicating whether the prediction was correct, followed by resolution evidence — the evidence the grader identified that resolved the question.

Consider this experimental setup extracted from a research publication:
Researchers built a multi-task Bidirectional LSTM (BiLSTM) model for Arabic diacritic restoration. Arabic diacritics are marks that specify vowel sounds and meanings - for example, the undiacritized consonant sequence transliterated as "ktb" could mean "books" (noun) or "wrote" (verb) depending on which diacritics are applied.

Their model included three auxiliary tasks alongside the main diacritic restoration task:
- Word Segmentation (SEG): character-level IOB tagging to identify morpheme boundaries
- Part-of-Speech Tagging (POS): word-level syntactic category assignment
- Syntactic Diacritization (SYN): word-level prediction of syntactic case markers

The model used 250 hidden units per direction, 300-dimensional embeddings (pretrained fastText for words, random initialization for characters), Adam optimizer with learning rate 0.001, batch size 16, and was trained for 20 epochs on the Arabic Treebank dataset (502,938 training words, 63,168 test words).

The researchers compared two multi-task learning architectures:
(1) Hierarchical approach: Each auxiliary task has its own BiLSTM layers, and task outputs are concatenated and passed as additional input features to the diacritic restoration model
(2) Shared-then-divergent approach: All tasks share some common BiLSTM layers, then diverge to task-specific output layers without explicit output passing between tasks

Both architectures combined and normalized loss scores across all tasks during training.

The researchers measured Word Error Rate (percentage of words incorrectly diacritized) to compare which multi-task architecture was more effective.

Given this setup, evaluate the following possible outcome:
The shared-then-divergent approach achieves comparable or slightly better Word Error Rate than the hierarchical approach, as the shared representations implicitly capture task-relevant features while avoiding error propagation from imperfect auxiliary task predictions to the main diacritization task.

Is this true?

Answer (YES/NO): NO